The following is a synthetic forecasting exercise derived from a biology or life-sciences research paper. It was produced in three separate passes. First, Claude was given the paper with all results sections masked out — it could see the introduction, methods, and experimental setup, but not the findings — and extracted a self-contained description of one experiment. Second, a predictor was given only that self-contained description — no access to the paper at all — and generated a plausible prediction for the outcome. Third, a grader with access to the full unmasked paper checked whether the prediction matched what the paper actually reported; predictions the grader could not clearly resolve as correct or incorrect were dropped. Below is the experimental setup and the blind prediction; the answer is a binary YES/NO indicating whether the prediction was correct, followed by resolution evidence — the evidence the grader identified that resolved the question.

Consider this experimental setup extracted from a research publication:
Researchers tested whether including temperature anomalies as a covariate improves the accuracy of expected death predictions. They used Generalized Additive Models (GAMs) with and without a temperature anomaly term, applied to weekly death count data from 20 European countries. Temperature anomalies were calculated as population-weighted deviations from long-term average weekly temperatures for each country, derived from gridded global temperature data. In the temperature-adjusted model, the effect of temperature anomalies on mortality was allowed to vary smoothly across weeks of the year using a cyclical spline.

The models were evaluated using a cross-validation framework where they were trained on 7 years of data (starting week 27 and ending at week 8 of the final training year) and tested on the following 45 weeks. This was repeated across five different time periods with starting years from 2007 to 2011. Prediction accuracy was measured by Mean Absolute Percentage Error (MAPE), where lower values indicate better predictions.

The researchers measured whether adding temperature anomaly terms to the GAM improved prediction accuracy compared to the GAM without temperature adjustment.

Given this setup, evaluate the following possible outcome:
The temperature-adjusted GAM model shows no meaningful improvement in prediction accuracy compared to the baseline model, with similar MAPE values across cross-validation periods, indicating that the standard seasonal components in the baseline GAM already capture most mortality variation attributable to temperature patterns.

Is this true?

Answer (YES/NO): YES